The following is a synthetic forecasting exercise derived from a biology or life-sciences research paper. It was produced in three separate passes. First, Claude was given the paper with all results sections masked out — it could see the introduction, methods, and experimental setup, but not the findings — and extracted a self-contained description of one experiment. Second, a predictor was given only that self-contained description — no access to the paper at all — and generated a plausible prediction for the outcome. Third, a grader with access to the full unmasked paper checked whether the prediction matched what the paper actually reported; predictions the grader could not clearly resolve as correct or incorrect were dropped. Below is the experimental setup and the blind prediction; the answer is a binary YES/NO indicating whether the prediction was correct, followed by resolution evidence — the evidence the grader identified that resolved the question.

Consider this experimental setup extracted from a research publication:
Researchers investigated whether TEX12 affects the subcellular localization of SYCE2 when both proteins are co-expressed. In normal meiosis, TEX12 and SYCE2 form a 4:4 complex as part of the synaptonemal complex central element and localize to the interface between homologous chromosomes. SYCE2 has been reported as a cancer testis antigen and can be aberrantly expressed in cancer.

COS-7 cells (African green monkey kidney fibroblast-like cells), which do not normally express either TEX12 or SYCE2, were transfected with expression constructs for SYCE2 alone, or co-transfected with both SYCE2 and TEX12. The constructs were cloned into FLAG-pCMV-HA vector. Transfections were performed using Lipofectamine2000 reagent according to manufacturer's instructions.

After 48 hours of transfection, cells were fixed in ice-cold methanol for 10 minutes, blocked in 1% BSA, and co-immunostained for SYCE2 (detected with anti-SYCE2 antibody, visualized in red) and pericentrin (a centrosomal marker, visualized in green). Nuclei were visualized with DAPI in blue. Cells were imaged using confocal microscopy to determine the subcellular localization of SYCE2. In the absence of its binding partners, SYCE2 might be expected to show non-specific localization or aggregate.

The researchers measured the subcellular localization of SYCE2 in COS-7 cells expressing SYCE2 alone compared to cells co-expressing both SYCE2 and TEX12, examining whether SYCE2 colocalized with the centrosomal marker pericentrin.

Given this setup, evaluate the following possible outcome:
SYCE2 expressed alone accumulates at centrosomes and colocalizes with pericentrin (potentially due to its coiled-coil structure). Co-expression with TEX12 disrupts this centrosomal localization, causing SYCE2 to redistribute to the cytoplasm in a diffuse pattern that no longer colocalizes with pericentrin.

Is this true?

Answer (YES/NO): NO